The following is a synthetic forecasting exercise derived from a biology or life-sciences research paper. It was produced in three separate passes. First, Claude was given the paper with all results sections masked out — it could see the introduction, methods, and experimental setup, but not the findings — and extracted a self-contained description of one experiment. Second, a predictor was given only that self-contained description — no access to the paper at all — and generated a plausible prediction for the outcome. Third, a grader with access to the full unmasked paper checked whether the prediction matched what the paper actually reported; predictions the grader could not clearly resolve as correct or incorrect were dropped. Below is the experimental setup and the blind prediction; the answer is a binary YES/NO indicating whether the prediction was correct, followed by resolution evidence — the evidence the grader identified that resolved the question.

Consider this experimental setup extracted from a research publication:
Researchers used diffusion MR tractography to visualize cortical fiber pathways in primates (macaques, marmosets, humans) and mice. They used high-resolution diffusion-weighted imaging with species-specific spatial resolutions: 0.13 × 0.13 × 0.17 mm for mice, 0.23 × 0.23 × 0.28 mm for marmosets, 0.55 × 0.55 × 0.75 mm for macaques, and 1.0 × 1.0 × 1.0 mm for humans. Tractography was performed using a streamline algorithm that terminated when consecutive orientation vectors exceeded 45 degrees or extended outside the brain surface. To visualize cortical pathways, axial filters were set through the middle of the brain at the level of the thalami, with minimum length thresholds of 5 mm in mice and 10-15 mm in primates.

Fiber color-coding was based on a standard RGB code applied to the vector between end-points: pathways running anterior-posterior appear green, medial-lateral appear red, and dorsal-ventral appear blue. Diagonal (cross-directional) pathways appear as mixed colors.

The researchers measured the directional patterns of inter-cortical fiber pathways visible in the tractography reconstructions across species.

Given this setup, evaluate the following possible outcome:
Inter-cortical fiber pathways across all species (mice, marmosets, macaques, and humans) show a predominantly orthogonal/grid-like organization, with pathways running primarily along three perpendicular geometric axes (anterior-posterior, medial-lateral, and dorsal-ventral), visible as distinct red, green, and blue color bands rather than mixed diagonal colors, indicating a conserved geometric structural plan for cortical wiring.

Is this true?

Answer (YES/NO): NO